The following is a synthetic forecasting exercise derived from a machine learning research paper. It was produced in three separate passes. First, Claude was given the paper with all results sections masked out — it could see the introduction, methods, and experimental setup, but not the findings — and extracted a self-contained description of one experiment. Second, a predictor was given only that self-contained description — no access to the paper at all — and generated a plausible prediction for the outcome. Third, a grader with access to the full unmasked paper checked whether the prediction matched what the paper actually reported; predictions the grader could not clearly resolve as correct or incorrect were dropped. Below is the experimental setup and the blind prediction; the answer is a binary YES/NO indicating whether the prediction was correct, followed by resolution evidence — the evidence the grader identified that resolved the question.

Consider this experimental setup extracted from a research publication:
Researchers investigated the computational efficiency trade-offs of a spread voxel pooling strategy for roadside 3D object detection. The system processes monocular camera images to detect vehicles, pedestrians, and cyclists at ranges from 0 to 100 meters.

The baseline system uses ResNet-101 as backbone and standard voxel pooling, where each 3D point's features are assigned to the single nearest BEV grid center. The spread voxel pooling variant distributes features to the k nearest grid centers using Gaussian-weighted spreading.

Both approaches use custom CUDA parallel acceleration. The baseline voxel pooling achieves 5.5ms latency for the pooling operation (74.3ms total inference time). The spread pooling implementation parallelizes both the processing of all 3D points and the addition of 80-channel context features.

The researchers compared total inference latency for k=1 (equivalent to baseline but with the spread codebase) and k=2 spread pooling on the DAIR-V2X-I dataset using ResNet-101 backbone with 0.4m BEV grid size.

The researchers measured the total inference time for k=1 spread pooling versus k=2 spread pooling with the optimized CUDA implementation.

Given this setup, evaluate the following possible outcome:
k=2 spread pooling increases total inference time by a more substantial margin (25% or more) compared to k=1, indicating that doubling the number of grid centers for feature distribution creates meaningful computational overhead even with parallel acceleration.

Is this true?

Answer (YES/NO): NO